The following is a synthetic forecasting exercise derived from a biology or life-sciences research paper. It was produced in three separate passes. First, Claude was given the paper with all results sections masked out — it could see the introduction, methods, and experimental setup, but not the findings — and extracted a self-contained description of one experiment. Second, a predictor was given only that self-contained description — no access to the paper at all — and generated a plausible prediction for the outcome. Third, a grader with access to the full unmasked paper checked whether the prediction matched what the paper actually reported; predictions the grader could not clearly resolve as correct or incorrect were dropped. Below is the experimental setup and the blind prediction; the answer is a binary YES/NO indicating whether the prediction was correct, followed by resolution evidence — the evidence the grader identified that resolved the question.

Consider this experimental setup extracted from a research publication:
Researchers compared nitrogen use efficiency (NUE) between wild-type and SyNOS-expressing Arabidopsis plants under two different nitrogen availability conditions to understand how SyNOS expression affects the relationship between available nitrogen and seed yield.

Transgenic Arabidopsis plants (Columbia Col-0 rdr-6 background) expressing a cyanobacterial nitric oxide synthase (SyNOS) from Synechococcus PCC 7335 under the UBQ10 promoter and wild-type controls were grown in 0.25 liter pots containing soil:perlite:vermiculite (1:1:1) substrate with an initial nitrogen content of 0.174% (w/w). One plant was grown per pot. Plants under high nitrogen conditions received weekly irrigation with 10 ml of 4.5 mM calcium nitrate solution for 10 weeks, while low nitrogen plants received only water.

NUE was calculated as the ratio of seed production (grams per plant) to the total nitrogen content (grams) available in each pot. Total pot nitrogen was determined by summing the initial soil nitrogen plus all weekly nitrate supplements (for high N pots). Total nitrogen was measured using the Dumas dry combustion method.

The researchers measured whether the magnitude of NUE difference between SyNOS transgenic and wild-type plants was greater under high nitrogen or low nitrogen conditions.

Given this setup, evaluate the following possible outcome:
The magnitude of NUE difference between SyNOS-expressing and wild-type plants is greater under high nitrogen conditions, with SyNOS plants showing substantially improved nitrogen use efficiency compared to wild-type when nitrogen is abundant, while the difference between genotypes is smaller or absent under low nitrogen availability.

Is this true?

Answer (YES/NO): NO